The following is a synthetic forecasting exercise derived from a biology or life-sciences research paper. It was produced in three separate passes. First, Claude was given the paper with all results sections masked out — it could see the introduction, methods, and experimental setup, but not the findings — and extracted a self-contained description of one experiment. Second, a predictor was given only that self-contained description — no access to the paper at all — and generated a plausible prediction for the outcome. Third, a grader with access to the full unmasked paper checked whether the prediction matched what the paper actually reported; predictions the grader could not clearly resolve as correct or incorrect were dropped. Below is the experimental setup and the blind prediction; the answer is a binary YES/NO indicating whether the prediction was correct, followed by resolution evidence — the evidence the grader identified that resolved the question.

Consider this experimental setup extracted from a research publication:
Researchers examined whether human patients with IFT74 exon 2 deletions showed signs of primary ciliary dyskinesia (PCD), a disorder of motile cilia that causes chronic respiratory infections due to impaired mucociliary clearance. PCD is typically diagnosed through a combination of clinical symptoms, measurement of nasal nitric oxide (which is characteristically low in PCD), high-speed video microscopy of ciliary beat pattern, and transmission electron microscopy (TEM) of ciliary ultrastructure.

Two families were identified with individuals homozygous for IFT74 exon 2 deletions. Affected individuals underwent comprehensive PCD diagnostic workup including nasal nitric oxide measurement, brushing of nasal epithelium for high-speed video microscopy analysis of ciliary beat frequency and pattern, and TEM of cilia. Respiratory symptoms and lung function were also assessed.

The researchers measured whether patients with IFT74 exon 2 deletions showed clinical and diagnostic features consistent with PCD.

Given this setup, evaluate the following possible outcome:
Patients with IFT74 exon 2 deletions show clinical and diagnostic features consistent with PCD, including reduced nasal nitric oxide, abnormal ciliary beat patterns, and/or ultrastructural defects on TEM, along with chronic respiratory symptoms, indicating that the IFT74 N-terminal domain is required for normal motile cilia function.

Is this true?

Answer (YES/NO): YES